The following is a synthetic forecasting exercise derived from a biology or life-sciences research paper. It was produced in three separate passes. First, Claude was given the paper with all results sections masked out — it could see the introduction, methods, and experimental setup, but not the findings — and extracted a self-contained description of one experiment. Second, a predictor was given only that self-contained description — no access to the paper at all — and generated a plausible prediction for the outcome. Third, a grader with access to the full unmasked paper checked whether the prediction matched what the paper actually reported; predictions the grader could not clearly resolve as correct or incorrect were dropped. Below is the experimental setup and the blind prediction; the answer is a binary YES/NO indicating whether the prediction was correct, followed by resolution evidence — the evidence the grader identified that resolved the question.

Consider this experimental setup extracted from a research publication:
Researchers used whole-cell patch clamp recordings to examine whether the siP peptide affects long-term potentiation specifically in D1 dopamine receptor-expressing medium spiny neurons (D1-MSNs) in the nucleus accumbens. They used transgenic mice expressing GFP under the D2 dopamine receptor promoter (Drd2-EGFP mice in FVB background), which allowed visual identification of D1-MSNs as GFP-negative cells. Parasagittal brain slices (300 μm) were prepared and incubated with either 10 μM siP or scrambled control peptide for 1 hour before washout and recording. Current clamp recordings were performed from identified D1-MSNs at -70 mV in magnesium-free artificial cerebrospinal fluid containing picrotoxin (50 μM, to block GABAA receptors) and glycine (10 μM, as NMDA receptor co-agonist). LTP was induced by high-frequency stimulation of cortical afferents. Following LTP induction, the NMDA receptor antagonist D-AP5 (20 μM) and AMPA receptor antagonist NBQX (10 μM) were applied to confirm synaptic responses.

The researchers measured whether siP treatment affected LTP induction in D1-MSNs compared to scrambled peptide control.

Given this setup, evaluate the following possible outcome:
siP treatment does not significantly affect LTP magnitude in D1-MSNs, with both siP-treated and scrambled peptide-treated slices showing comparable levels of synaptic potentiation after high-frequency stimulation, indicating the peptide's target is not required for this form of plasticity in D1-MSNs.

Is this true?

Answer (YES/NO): NO